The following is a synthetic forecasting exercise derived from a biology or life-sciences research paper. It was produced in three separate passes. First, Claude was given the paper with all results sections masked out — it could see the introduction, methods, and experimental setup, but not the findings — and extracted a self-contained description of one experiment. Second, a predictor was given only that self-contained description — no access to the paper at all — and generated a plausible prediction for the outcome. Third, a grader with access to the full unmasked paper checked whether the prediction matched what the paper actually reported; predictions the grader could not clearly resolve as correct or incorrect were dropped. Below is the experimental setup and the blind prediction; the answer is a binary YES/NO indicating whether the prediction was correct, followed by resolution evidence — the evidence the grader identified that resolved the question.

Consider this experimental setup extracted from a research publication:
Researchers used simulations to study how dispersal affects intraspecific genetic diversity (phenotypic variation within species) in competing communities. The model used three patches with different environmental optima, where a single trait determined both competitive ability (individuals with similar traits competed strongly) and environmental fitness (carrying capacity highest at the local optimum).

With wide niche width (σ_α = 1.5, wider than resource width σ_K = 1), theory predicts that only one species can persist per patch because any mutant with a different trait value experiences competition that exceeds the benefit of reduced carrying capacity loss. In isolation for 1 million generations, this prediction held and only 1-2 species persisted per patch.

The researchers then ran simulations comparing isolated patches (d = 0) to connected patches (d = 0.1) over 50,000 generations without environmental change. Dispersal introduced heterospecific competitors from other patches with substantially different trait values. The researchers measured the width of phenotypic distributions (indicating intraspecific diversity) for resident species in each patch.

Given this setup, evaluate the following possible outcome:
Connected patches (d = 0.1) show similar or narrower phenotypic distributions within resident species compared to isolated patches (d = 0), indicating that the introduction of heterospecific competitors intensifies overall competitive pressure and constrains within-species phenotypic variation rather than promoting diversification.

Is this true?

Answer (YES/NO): NO